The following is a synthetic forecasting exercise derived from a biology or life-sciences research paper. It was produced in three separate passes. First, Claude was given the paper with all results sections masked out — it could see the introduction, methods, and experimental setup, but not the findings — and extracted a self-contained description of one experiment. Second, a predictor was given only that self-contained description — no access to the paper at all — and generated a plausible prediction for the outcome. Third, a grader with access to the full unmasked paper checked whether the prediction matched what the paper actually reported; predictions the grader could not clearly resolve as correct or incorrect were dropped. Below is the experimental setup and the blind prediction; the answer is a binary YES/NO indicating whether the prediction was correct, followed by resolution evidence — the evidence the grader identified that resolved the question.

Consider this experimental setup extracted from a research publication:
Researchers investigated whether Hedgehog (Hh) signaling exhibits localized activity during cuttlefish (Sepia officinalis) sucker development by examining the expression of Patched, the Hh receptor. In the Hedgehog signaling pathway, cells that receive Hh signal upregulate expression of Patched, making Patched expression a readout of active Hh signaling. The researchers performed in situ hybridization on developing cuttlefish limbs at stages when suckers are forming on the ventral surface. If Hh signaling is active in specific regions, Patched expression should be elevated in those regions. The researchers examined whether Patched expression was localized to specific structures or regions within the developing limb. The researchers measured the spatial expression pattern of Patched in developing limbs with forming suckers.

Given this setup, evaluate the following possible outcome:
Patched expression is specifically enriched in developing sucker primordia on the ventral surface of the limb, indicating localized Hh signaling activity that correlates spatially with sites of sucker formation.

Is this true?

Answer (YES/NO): NO